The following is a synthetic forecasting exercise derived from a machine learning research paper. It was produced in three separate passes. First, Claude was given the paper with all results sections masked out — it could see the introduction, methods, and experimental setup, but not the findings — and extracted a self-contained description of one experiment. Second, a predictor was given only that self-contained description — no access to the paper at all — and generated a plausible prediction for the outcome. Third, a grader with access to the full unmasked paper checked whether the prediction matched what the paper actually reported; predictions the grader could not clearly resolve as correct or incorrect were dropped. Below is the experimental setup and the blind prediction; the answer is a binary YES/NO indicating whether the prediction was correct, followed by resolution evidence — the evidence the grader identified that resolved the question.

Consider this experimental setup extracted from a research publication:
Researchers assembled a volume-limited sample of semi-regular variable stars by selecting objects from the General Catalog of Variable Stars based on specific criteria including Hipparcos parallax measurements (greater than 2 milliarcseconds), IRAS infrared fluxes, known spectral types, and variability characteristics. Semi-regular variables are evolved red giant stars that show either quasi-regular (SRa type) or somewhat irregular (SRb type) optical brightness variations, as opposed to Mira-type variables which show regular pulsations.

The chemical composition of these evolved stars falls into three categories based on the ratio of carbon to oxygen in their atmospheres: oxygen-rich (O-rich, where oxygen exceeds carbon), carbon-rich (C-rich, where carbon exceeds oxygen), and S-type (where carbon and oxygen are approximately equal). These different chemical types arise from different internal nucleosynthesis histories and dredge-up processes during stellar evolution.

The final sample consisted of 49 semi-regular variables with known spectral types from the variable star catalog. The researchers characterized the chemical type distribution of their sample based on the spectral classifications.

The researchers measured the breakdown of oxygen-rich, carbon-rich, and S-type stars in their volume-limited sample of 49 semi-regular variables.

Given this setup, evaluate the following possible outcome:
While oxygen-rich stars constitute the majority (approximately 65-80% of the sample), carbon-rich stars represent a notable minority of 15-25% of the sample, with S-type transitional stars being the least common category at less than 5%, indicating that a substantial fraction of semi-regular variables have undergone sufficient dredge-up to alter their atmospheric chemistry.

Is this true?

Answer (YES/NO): YES